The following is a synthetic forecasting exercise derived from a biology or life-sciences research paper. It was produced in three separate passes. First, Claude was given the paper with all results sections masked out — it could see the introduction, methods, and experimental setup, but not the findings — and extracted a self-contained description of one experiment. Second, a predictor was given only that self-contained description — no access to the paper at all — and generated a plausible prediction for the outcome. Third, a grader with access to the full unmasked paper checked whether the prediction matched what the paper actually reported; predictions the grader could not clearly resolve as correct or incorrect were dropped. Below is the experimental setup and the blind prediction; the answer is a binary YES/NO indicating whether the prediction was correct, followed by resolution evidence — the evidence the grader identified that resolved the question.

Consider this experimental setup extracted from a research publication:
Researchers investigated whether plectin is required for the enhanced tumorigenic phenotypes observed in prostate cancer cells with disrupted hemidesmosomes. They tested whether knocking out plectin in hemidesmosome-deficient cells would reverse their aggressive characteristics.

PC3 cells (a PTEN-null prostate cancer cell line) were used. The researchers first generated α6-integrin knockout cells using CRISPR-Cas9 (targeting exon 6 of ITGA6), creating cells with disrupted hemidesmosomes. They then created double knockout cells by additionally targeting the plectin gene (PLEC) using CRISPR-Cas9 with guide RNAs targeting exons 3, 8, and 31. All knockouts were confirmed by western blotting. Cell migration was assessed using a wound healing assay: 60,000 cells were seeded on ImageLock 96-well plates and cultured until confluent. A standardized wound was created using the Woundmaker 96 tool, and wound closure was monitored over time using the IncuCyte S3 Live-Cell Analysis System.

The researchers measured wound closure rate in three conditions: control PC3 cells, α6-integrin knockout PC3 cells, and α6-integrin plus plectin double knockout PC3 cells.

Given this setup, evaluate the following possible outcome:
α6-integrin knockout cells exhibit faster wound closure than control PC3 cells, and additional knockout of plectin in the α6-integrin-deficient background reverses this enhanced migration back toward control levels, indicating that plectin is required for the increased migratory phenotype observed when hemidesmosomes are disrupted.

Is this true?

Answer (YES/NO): YES